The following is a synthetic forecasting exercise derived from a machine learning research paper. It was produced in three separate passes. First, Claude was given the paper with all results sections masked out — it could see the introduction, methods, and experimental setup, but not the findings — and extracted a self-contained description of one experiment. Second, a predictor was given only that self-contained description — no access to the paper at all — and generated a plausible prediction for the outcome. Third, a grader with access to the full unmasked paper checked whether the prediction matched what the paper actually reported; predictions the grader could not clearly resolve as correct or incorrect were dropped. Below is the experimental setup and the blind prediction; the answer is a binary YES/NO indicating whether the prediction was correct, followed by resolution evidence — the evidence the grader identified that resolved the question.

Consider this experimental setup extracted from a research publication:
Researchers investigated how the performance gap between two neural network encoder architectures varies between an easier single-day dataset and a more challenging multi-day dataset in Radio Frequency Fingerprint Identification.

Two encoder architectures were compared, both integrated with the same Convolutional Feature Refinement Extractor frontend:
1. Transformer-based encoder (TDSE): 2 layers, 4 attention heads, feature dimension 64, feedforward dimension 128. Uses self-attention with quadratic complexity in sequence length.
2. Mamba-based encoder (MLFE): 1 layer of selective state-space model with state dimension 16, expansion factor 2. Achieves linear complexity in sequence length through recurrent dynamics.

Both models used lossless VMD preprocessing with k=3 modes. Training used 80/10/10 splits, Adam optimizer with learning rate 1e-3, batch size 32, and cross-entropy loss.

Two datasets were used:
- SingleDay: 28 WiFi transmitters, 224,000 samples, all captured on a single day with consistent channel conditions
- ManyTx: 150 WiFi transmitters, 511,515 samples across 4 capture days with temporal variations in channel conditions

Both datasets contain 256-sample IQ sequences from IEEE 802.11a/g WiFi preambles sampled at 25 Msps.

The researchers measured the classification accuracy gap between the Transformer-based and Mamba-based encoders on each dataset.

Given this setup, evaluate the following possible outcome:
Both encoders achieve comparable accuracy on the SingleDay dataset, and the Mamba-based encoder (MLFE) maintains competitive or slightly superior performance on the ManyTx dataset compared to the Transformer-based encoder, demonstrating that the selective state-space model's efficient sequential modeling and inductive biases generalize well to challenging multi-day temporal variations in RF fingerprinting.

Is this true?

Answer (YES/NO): NO